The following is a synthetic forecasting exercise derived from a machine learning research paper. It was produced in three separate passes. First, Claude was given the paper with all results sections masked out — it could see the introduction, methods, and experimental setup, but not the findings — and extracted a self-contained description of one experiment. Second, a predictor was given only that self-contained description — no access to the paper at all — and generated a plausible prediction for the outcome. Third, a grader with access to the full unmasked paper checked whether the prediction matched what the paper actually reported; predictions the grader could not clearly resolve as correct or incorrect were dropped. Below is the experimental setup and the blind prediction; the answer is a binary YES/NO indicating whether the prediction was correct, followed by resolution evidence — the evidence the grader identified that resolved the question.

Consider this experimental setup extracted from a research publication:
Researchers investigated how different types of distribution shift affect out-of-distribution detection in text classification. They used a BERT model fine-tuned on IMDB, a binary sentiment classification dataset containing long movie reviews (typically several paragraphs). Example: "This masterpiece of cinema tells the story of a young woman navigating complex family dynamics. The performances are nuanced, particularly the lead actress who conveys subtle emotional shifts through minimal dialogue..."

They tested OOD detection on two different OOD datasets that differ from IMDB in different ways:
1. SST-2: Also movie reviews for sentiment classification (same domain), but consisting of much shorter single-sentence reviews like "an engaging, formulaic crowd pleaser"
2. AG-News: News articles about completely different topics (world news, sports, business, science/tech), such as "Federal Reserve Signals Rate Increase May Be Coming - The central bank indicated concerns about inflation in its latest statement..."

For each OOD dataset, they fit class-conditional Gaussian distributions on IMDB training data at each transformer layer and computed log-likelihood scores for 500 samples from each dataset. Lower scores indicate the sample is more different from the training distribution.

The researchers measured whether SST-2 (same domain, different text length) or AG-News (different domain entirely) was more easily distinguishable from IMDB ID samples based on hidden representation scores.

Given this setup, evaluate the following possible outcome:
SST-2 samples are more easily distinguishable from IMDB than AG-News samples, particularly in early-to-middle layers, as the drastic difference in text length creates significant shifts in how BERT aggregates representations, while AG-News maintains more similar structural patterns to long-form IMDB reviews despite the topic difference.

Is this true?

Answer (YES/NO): NO